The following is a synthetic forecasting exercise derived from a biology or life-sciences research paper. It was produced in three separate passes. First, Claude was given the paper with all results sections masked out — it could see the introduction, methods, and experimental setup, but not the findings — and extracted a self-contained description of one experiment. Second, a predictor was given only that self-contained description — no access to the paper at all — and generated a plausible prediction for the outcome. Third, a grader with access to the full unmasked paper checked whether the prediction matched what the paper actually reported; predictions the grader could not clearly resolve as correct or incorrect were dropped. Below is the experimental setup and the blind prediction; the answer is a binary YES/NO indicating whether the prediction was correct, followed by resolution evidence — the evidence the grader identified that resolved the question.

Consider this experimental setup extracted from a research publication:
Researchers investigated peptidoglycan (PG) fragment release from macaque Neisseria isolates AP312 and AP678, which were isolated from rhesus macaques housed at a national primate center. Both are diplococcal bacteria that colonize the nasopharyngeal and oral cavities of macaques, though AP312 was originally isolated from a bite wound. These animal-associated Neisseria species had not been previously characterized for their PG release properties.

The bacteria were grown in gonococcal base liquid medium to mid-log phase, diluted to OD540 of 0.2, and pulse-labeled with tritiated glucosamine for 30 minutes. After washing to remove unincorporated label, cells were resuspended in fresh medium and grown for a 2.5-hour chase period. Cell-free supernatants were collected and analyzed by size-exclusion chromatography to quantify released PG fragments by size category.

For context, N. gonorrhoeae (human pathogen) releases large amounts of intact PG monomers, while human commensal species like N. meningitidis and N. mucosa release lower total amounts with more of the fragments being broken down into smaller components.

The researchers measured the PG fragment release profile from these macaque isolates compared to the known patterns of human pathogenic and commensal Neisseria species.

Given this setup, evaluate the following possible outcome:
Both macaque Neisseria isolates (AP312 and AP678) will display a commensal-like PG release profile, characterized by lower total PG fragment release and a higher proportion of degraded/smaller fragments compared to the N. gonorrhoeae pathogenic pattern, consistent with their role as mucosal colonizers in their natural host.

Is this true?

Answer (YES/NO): NO